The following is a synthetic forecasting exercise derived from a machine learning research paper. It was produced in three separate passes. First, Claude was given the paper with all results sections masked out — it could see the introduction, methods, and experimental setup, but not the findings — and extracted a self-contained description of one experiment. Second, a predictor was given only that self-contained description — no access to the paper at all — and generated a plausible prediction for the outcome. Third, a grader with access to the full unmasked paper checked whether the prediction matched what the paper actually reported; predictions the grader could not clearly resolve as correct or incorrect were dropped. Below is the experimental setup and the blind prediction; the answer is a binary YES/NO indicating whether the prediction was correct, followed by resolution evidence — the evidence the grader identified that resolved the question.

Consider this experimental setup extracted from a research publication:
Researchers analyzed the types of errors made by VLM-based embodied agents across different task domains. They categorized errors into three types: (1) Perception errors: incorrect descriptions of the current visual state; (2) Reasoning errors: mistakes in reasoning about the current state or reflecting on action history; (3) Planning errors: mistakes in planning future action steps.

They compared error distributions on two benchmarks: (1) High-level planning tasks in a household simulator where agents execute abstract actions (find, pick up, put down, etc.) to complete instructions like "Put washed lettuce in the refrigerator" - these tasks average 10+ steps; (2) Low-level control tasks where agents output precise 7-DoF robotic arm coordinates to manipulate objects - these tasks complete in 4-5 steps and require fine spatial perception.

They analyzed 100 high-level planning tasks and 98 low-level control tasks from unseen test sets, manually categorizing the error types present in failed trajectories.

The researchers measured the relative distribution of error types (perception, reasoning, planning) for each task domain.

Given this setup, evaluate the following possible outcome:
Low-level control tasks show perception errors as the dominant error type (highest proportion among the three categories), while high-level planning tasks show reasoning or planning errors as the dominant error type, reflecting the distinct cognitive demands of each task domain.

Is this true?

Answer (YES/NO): NO